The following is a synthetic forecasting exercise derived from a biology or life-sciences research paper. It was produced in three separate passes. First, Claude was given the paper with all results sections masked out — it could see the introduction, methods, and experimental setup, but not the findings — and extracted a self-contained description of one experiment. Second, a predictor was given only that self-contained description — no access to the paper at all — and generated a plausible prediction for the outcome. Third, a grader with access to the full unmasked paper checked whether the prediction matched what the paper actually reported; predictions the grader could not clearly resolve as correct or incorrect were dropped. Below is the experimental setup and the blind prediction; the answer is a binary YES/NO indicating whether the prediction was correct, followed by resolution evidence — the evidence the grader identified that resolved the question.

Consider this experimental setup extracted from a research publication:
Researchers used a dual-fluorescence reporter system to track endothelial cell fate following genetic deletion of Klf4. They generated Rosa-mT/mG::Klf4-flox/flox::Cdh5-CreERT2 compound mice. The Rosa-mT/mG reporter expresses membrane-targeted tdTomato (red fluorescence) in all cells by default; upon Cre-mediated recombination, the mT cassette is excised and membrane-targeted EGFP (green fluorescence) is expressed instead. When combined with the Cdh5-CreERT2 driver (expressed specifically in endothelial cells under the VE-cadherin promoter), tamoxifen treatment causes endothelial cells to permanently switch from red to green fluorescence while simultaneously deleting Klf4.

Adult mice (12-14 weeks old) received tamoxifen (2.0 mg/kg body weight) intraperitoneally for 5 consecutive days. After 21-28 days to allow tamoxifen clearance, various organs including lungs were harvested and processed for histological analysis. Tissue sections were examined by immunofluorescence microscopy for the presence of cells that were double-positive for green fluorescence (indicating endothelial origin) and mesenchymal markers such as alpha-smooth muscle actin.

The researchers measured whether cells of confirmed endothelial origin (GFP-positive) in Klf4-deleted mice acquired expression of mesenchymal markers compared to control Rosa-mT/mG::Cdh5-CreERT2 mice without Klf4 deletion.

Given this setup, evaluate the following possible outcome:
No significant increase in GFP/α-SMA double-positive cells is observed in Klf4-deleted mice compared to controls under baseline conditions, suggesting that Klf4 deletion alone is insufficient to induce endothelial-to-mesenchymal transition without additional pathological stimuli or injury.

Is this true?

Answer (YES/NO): NO